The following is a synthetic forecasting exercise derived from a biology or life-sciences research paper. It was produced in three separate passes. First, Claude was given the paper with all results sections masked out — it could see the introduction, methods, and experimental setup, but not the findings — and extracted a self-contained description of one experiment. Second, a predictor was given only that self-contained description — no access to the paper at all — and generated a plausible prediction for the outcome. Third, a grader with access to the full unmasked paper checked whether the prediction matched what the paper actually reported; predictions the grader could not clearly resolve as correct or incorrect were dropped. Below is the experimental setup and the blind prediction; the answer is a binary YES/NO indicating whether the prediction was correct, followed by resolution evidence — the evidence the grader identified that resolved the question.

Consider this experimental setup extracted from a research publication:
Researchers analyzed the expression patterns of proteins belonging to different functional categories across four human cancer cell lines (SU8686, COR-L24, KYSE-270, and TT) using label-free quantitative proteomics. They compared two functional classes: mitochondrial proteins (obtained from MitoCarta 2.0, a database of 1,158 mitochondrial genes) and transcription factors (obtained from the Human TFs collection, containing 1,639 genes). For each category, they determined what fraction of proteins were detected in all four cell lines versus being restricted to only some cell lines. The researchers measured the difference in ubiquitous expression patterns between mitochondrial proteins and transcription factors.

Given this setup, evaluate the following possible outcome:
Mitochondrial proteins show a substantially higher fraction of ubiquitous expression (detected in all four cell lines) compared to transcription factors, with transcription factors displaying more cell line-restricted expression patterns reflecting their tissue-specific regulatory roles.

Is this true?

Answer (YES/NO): YES